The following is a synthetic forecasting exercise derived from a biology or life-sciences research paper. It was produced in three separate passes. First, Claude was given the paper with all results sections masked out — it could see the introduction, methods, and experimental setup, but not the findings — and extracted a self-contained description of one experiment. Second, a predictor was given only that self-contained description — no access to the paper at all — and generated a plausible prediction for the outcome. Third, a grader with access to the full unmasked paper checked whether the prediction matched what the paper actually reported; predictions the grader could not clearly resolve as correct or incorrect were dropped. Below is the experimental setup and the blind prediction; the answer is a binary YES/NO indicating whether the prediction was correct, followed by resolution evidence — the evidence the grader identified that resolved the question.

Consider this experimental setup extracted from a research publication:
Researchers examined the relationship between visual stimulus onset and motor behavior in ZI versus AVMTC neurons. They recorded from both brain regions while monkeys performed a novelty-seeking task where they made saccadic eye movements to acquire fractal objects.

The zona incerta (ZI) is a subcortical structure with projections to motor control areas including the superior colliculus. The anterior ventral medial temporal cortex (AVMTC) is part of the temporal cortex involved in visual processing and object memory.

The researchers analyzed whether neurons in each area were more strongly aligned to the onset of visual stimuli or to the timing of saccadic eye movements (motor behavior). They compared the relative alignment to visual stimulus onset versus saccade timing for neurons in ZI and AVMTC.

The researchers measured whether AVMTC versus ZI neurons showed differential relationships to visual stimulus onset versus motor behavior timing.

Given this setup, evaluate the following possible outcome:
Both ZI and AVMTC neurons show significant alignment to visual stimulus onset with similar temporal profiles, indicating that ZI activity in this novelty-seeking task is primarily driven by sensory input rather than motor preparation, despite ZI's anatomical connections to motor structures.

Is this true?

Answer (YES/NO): NO